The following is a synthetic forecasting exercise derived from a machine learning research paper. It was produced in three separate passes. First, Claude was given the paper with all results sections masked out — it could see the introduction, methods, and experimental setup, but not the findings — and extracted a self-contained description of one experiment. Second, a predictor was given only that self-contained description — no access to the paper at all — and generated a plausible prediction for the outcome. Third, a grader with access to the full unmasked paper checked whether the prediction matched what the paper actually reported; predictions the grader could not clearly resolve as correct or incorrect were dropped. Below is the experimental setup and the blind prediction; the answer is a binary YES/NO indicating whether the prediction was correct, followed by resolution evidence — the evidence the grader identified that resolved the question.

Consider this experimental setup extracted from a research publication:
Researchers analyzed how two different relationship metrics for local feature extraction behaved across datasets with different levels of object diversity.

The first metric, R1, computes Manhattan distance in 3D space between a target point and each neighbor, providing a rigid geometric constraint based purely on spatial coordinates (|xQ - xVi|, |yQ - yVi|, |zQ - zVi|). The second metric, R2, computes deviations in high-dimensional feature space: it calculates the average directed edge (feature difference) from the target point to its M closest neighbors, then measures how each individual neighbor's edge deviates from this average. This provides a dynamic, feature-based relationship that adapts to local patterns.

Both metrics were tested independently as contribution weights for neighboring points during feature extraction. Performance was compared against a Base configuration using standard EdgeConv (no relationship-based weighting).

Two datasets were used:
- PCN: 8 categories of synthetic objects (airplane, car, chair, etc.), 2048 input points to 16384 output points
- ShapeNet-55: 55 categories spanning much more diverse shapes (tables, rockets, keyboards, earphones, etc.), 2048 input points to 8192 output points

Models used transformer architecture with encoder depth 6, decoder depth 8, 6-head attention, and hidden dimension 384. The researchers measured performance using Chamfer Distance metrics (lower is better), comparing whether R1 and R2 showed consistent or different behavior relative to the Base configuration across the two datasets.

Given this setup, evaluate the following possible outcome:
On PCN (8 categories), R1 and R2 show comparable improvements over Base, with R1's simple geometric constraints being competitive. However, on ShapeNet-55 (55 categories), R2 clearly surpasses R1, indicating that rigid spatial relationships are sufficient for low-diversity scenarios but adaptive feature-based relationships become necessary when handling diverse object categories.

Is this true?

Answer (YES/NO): YES